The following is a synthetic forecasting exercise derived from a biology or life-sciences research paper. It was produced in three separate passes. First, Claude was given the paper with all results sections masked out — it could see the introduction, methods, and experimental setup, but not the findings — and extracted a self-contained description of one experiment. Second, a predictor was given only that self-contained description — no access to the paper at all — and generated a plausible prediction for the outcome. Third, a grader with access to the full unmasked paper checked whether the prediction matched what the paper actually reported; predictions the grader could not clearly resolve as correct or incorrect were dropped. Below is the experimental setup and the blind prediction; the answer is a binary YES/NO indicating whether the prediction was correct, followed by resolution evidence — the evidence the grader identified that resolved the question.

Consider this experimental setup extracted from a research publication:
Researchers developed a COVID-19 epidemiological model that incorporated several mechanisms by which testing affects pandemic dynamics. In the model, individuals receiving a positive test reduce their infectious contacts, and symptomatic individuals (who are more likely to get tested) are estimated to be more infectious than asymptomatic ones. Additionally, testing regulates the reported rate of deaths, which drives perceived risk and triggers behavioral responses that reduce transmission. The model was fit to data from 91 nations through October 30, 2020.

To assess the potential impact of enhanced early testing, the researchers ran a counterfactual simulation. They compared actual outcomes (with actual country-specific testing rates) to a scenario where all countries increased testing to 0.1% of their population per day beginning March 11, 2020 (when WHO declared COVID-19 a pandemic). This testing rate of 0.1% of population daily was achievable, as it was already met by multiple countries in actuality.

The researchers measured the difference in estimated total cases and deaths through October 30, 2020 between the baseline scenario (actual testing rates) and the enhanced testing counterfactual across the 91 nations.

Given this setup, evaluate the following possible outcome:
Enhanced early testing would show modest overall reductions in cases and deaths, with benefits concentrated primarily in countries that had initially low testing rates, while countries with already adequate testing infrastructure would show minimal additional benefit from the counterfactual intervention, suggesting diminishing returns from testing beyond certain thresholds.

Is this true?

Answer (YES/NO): NO